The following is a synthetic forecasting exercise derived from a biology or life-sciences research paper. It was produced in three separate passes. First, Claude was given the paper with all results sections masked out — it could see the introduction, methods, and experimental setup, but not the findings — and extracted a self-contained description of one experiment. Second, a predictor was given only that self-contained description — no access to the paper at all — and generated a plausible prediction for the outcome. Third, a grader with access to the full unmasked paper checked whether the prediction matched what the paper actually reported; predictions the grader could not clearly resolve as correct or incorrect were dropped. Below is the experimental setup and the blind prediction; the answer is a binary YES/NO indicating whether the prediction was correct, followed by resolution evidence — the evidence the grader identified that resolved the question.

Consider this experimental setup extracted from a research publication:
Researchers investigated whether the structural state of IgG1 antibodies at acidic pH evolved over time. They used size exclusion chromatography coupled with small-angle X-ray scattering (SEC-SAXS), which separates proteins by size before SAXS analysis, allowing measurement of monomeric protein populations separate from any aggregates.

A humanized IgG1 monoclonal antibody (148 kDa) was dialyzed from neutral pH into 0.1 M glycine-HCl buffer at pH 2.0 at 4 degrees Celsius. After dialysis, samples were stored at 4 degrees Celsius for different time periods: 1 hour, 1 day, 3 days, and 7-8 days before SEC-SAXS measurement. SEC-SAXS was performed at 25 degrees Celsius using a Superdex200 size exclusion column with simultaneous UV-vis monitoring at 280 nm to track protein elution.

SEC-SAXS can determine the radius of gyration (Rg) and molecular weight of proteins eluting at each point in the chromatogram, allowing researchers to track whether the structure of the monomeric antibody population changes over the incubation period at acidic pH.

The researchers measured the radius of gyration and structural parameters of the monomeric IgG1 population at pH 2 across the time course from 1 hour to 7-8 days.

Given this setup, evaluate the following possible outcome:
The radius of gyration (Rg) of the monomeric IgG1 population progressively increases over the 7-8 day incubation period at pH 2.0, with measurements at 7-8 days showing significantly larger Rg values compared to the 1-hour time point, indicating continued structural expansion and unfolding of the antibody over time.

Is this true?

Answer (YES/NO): NO